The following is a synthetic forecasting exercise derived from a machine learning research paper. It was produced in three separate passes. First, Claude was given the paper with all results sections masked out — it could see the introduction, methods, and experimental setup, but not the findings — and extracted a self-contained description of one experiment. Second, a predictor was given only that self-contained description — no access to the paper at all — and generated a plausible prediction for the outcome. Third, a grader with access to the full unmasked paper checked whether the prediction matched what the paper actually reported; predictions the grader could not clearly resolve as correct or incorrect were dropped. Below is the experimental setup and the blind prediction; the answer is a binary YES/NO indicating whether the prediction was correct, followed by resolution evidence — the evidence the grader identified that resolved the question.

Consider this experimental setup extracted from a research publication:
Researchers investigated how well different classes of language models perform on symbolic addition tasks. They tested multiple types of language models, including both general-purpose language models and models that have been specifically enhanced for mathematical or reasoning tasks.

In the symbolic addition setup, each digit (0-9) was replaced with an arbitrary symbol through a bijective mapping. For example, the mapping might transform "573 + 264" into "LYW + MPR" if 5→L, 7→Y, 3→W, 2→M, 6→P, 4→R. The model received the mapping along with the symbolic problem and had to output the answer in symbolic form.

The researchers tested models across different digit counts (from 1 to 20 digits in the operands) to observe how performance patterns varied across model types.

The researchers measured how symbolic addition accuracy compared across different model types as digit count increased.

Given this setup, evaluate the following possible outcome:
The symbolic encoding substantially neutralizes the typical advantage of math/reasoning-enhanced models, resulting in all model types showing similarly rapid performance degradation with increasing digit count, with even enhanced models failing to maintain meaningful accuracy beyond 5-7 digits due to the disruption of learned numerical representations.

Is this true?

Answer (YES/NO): NO